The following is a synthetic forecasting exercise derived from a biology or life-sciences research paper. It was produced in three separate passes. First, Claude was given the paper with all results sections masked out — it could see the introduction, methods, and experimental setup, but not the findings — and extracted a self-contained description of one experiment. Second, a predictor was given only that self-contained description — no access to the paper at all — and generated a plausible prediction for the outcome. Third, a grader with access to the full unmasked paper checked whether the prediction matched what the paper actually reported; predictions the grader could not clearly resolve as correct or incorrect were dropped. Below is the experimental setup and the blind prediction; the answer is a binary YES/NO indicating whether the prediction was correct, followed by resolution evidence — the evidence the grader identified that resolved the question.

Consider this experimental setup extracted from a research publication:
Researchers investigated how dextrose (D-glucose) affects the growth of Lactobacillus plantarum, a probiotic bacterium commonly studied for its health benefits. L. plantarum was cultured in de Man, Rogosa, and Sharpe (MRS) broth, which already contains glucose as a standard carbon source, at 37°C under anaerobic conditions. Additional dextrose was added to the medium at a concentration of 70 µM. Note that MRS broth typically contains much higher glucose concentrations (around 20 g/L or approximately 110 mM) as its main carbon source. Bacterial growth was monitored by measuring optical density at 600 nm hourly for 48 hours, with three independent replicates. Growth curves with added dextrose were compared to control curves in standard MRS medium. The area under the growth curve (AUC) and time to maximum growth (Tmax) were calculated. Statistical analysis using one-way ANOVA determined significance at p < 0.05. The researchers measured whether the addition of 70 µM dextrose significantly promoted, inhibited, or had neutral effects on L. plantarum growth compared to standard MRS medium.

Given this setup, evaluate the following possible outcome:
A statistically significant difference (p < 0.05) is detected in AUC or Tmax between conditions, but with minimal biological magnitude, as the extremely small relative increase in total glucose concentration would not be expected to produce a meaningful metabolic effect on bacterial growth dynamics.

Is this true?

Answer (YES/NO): NO